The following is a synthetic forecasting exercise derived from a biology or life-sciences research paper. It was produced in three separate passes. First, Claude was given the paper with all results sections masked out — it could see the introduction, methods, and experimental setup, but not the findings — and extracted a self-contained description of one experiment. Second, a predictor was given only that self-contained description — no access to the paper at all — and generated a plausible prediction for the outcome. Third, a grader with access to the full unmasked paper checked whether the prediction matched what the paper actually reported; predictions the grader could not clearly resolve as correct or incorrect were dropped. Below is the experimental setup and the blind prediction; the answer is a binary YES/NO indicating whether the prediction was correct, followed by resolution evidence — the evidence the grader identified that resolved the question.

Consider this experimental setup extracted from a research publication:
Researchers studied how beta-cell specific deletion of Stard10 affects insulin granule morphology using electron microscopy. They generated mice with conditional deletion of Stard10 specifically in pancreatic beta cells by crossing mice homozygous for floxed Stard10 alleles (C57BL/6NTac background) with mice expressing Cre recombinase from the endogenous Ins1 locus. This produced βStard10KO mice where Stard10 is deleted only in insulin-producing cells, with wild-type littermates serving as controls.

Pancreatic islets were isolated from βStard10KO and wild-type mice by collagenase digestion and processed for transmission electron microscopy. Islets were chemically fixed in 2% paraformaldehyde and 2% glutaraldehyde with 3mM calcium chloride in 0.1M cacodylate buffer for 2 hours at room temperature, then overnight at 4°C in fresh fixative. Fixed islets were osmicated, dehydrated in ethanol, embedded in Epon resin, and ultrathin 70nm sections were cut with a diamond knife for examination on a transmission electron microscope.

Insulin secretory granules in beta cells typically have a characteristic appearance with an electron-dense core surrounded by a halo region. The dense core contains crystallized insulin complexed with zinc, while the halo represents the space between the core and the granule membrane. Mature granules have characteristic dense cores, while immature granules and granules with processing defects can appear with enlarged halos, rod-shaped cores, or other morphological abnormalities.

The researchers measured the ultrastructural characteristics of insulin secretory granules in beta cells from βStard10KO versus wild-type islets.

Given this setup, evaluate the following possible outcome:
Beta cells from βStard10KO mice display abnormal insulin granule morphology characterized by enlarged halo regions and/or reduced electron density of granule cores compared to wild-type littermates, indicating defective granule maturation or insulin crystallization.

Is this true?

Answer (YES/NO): NO